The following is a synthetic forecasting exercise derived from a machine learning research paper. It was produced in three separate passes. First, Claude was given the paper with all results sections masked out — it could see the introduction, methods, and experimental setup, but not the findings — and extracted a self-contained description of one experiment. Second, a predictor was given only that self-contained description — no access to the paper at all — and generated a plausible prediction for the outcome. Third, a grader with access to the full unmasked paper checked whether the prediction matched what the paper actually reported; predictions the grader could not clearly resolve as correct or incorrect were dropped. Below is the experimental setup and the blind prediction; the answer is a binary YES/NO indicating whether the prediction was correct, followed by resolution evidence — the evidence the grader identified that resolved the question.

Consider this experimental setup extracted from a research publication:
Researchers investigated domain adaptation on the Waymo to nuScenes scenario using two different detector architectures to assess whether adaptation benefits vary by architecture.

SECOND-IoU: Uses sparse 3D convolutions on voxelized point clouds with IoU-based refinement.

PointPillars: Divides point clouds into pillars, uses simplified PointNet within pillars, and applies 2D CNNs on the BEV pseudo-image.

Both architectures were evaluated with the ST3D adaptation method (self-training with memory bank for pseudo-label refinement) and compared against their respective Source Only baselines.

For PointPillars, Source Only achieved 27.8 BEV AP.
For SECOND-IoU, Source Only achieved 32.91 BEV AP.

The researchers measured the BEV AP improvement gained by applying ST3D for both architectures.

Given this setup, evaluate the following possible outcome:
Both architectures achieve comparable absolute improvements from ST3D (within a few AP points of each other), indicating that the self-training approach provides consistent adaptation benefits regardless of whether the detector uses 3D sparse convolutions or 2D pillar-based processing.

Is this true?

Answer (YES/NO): YES